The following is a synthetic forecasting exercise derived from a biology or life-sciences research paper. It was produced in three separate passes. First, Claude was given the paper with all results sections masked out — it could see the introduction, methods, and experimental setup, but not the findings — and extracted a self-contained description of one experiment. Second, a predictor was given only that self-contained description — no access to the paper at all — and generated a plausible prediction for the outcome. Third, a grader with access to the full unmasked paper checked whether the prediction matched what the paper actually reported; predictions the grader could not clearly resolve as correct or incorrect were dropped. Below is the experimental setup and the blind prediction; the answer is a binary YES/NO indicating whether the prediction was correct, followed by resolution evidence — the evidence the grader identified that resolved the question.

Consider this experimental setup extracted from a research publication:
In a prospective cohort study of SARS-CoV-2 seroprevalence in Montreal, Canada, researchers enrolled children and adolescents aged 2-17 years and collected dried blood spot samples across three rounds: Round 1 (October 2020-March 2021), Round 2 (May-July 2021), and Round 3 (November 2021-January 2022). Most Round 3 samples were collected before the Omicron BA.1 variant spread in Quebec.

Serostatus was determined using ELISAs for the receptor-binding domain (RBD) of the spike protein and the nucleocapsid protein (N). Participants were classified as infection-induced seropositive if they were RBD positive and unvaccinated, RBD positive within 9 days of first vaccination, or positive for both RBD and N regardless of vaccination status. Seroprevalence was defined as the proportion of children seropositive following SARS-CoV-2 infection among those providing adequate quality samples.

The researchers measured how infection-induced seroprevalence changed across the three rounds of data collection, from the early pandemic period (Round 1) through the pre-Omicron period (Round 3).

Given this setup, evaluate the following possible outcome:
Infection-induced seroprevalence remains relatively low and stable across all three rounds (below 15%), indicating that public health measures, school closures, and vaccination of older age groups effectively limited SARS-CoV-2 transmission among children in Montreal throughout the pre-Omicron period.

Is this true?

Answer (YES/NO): NO